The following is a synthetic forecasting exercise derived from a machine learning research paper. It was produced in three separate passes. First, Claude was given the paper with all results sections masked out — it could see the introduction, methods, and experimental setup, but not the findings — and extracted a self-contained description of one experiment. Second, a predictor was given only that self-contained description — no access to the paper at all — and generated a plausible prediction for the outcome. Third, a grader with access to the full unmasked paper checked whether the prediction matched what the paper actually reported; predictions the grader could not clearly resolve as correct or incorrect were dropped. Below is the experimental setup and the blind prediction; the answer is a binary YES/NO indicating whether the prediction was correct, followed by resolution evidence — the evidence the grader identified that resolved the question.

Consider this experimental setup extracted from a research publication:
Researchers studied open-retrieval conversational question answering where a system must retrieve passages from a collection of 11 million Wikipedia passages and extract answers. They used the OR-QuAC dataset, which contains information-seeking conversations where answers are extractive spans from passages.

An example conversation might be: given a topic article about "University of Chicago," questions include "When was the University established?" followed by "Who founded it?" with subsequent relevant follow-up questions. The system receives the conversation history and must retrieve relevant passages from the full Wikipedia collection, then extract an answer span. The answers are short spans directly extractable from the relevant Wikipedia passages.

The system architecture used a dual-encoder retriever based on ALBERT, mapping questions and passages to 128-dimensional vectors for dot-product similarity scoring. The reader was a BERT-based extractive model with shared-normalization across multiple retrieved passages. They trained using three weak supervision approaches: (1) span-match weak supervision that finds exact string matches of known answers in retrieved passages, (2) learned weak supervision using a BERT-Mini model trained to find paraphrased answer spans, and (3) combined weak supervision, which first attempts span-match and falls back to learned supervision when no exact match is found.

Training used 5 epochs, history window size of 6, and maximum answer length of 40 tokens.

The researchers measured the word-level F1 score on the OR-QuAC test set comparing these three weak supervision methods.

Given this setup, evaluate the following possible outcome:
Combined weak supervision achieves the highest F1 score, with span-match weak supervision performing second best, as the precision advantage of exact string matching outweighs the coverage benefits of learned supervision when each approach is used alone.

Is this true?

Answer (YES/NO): NO